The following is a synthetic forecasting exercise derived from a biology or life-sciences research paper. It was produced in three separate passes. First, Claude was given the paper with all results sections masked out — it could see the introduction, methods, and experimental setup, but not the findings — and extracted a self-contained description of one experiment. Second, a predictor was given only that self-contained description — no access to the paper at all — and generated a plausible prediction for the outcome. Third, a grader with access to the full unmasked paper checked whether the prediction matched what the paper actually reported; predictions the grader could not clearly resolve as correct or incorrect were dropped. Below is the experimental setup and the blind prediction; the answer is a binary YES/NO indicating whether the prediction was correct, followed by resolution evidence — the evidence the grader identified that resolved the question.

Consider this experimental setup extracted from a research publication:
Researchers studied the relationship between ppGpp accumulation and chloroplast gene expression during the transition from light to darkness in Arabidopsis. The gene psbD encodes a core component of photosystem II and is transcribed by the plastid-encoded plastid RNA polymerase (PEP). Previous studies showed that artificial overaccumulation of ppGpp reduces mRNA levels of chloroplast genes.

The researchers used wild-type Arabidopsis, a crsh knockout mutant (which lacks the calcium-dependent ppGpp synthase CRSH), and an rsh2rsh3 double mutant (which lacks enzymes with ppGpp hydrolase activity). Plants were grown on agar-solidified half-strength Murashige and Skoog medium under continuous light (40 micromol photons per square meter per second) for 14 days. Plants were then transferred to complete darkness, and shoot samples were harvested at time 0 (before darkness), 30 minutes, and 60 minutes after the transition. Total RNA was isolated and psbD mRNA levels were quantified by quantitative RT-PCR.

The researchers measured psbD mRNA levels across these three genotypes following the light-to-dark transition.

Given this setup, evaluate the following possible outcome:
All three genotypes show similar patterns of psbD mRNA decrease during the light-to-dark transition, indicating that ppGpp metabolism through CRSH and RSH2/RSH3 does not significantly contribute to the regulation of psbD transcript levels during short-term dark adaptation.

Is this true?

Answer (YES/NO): NO